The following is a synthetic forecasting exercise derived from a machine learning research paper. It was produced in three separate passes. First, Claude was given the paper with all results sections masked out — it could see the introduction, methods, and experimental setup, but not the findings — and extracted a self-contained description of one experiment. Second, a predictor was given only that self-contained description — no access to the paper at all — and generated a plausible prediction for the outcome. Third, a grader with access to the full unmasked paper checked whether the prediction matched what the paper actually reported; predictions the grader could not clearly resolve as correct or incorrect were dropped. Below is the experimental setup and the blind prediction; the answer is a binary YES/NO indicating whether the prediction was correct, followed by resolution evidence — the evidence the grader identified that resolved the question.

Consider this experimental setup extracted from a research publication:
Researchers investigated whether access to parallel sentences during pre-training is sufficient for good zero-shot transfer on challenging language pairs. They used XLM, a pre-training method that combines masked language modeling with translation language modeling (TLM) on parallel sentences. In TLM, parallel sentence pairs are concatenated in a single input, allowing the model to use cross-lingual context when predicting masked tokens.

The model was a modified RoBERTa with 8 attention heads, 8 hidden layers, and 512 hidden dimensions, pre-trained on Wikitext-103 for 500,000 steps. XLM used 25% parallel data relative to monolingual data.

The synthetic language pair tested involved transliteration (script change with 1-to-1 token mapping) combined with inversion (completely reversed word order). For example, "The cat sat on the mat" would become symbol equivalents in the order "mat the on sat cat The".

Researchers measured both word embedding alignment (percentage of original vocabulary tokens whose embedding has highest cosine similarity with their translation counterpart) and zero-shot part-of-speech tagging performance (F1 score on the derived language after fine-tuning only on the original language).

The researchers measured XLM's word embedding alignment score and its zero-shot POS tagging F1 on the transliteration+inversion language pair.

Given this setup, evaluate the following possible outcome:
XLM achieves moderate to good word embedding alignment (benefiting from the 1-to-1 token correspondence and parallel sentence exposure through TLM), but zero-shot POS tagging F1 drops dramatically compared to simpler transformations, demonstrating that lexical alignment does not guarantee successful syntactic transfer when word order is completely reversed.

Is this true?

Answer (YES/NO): YES